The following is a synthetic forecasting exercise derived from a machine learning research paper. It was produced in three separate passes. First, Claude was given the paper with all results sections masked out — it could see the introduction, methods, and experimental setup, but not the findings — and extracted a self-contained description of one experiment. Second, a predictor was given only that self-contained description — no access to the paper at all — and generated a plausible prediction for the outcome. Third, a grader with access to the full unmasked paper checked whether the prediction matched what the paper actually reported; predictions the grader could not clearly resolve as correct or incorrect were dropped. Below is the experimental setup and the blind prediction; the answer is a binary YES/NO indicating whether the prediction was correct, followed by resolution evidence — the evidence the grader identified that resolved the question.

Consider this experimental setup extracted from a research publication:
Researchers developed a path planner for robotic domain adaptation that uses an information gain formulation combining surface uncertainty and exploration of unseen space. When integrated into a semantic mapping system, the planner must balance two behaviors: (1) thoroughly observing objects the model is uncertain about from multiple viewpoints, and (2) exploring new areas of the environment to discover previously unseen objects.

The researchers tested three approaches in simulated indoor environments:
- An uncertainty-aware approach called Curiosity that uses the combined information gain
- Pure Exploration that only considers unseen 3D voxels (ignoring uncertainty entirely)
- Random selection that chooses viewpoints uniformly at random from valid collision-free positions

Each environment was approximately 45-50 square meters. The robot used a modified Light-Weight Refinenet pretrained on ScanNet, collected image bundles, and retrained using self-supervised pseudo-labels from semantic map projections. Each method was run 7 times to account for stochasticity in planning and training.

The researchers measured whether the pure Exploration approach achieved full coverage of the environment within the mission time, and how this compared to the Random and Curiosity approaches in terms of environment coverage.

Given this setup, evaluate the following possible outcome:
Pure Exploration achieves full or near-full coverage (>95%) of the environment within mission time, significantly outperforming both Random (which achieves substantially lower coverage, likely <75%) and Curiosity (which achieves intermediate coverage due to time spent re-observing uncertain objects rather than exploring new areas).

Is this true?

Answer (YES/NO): NO